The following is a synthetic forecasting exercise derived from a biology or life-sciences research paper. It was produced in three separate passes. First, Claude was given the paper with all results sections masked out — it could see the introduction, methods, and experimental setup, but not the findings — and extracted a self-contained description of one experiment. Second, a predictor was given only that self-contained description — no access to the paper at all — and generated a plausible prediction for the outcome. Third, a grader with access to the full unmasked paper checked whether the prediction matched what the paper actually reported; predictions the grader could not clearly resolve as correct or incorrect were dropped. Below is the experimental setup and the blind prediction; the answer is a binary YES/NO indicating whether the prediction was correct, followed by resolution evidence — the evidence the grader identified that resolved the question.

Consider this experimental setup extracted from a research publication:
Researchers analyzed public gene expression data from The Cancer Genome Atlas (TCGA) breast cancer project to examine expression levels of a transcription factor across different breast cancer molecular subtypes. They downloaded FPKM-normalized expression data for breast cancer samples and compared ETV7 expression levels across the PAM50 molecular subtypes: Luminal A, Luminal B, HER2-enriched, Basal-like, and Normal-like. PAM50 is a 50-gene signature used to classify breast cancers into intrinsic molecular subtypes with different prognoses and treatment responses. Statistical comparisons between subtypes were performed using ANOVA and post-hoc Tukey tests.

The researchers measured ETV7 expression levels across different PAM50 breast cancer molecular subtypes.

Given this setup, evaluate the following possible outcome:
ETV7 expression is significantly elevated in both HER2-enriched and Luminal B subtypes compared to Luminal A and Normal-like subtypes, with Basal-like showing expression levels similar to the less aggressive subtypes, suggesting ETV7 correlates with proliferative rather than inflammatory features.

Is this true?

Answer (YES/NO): NO